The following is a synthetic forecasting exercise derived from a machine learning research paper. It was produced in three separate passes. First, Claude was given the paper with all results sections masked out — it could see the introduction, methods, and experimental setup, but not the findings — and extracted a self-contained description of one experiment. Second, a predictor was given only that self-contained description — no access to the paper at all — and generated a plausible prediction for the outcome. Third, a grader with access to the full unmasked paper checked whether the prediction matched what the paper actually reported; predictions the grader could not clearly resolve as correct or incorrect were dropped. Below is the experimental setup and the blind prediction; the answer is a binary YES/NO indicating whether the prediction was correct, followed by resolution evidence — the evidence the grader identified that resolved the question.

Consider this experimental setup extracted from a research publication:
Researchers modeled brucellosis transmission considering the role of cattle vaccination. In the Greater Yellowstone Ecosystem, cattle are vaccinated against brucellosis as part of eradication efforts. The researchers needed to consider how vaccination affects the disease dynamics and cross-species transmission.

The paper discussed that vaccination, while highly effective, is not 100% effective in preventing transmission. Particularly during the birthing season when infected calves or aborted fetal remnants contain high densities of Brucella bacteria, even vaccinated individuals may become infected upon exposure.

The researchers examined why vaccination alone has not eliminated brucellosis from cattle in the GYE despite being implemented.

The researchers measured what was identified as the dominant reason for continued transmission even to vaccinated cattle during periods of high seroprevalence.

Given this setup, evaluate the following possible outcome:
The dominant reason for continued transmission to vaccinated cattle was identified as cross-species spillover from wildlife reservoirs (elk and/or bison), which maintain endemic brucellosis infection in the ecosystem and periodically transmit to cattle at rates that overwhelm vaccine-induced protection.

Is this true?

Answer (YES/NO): NO